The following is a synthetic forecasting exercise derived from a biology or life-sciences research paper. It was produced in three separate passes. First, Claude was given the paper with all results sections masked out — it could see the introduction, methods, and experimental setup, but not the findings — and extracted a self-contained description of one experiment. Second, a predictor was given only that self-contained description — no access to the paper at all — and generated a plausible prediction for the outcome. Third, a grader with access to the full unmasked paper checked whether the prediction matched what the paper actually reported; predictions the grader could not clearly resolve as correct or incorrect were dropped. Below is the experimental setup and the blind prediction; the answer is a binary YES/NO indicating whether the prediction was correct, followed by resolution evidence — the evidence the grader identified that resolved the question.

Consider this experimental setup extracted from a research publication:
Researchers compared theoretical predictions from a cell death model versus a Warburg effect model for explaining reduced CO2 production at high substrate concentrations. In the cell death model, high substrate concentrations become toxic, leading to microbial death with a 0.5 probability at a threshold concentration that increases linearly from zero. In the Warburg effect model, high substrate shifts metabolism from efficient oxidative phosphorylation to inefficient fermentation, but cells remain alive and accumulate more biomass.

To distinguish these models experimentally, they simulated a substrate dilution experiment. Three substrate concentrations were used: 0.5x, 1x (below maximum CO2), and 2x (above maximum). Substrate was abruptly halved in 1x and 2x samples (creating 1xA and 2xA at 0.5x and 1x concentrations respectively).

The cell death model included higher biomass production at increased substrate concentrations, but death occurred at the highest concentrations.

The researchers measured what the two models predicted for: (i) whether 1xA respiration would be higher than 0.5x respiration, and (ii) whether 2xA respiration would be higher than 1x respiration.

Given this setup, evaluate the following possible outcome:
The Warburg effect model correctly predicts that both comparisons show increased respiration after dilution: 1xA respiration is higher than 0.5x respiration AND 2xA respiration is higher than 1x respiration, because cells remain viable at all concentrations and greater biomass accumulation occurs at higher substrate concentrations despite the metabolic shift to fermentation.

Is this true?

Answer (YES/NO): YES